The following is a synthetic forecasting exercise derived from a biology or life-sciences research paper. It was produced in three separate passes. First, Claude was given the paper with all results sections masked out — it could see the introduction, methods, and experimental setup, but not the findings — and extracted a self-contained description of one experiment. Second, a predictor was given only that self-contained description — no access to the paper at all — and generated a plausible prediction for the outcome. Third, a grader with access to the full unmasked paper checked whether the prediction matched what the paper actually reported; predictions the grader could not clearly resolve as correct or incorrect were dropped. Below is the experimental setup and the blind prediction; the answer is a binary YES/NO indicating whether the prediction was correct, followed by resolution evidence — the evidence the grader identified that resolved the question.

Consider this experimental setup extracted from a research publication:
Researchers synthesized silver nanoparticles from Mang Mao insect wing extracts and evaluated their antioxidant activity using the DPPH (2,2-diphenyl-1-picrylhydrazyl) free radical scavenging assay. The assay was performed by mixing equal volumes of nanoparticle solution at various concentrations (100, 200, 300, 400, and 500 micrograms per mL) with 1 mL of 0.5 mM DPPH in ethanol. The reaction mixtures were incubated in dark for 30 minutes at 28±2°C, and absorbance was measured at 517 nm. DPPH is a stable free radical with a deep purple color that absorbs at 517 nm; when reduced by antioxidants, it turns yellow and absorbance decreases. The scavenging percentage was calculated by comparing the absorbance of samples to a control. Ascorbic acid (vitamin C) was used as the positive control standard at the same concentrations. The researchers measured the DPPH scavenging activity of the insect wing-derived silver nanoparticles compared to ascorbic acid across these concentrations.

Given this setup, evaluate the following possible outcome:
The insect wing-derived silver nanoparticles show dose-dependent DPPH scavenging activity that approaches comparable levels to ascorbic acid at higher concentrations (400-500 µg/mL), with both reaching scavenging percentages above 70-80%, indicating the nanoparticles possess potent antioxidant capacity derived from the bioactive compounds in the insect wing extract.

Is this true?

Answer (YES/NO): YES